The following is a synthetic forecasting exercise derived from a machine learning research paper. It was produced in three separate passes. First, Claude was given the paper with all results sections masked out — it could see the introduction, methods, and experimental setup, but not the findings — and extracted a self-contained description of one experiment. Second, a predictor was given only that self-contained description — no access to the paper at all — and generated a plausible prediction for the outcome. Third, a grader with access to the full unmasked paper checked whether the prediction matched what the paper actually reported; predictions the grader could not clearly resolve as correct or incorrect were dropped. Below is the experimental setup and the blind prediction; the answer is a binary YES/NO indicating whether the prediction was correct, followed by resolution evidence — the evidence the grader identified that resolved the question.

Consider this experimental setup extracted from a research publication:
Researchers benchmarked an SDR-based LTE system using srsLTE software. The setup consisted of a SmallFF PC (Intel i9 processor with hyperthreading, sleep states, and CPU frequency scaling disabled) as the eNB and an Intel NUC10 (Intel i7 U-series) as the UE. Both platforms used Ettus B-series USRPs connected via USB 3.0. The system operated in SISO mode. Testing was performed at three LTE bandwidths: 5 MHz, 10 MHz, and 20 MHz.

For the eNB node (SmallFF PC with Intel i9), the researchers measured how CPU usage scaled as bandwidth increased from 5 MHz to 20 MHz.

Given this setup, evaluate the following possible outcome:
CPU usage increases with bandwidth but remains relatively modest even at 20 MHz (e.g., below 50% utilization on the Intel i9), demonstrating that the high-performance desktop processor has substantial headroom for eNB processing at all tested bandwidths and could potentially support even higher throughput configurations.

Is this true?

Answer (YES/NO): NO